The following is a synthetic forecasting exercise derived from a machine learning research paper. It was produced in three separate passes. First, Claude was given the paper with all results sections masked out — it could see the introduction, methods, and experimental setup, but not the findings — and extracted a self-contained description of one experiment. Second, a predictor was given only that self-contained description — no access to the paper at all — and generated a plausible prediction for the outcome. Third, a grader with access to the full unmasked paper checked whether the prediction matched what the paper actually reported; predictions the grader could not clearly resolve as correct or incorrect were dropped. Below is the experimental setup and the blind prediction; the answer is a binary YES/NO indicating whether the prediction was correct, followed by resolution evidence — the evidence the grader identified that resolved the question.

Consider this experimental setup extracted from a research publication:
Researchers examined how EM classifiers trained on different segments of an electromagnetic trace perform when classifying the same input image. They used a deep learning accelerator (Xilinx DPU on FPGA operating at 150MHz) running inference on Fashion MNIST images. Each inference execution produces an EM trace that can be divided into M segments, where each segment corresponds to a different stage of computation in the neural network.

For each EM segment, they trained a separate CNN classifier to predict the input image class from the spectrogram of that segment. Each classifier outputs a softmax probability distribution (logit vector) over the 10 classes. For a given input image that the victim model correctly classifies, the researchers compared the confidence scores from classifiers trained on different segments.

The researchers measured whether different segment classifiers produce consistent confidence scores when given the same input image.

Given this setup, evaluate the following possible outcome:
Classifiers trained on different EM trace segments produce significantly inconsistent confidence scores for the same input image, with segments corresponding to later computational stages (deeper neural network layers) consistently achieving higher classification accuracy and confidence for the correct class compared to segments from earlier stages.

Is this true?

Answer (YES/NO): NO